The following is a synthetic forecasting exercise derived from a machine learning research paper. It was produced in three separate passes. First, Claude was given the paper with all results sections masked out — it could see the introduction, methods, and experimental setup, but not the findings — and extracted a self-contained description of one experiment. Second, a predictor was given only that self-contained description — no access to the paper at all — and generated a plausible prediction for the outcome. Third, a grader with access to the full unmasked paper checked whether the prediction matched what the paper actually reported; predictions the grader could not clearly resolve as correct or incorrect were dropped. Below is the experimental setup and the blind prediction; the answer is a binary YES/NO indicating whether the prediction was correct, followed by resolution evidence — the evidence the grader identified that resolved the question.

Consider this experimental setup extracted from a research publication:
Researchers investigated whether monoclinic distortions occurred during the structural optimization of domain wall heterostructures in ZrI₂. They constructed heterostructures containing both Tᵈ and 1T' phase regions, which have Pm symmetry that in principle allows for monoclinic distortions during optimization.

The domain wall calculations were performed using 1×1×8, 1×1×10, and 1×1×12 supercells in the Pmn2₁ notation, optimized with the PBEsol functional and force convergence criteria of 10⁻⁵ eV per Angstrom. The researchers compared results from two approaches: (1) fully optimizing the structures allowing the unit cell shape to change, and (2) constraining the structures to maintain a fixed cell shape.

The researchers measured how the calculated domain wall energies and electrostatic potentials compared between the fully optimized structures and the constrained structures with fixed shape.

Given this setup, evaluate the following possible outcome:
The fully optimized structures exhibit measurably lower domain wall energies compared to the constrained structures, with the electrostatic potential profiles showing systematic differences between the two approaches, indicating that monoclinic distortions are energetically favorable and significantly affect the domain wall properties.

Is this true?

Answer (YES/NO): NO